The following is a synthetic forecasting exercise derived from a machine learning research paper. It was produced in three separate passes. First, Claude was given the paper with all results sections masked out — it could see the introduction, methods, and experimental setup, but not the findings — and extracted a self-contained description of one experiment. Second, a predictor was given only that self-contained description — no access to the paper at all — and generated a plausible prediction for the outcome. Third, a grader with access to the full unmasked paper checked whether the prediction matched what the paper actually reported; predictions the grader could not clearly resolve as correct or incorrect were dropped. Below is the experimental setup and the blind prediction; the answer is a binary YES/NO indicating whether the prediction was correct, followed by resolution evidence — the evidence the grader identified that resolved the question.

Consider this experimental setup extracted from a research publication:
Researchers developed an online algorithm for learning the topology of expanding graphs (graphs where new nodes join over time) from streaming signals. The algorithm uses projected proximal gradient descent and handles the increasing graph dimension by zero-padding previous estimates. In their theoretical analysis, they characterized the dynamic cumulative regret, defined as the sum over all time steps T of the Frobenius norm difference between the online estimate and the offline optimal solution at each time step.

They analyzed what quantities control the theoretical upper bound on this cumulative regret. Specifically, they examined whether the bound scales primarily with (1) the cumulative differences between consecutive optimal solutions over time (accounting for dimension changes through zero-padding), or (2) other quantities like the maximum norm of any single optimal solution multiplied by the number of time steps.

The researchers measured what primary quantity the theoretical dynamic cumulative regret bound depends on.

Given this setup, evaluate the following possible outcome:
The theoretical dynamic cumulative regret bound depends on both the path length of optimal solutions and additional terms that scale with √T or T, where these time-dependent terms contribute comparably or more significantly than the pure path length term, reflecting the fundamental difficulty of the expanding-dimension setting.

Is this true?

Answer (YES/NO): NO